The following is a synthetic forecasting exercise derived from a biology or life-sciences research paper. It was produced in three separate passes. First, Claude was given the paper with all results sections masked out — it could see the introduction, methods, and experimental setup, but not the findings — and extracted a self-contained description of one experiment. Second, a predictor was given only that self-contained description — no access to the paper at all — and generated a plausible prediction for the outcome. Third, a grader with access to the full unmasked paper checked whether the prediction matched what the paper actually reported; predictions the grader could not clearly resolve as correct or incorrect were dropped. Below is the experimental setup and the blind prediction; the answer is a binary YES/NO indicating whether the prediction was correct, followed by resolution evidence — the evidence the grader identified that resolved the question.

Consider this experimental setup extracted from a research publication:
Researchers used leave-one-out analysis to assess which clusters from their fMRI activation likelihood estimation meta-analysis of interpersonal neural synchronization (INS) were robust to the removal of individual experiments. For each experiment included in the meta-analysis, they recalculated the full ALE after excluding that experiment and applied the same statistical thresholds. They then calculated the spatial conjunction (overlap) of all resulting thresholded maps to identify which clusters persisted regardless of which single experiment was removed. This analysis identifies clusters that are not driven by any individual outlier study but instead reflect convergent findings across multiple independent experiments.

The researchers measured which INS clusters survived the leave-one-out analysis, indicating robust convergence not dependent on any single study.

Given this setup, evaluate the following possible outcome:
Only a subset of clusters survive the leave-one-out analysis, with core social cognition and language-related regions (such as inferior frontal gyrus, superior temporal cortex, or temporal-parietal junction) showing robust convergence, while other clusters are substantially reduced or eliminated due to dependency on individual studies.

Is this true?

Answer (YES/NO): NO